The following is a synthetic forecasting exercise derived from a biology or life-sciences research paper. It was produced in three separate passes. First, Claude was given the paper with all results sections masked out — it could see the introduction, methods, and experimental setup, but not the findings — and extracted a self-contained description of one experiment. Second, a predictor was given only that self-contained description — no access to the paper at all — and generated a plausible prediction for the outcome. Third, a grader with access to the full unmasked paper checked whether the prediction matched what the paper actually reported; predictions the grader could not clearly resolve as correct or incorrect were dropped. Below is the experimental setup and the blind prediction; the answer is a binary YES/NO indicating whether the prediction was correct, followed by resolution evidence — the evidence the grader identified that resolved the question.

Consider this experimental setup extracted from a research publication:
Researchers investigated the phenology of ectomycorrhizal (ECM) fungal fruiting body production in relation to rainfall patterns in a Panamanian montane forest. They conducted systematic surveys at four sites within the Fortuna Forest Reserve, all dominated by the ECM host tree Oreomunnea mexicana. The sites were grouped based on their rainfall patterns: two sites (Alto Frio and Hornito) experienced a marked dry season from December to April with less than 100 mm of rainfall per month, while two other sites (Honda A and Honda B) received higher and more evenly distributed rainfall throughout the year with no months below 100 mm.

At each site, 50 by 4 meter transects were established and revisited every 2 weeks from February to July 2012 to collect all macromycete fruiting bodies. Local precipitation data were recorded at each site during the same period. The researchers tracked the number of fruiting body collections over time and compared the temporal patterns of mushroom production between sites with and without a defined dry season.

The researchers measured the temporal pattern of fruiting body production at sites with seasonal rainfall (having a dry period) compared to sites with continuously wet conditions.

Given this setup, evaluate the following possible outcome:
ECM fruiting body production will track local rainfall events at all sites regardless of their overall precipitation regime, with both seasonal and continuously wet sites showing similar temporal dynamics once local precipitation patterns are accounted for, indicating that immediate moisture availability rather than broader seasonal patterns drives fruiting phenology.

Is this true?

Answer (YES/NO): NO